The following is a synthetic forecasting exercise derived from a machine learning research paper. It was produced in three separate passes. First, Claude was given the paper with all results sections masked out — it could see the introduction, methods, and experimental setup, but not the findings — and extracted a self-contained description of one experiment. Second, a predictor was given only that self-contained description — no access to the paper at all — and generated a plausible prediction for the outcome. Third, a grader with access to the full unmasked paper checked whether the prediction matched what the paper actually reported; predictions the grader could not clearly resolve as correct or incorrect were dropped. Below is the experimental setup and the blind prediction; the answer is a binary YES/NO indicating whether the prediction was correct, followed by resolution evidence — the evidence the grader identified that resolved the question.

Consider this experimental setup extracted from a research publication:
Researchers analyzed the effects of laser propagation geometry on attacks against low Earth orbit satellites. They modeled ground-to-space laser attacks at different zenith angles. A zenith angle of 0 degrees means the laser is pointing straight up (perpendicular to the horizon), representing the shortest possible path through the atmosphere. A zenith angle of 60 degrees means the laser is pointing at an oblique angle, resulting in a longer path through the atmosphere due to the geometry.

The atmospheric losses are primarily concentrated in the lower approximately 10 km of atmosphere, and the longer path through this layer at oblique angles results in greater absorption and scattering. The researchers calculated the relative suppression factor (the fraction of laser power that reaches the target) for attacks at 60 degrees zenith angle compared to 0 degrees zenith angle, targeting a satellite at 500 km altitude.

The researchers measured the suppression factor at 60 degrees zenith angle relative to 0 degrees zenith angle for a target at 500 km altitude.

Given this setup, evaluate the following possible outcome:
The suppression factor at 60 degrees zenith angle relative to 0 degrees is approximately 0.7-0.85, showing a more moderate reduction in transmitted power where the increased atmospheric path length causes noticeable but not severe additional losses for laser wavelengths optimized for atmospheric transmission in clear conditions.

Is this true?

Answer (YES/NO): NO